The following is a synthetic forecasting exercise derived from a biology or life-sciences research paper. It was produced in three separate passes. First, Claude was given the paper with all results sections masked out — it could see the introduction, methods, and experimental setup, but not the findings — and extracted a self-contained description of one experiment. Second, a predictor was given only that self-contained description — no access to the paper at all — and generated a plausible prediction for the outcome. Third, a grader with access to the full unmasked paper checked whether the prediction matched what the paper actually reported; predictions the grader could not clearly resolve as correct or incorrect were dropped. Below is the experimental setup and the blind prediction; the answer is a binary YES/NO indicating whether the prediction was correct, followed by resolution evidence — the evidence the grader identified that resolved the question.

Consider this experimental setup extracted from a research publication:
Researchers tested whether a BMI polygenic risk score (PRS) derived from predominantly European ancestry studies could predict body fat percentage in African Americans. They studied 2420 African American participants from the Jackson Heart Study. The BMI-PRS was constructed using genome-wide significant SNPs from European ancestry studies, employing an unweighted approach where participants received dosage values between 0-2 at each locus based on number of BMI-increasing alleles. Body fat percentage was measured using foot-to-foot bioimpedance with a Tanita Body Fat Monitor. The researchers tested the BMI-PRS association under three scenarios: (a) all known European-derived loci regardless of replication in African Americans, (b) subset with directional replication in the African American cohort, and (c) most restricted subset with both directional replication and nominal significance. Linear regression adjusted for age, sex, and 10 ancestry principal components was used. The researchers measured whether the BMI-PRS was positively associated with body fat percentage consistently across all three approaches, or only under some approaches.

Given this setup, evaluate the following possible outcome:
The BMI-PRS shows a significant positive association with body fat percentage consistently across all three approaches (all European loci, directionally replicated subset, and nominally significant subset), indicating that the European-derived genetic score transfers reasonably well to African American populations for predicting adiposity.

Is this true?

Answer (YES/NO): YES